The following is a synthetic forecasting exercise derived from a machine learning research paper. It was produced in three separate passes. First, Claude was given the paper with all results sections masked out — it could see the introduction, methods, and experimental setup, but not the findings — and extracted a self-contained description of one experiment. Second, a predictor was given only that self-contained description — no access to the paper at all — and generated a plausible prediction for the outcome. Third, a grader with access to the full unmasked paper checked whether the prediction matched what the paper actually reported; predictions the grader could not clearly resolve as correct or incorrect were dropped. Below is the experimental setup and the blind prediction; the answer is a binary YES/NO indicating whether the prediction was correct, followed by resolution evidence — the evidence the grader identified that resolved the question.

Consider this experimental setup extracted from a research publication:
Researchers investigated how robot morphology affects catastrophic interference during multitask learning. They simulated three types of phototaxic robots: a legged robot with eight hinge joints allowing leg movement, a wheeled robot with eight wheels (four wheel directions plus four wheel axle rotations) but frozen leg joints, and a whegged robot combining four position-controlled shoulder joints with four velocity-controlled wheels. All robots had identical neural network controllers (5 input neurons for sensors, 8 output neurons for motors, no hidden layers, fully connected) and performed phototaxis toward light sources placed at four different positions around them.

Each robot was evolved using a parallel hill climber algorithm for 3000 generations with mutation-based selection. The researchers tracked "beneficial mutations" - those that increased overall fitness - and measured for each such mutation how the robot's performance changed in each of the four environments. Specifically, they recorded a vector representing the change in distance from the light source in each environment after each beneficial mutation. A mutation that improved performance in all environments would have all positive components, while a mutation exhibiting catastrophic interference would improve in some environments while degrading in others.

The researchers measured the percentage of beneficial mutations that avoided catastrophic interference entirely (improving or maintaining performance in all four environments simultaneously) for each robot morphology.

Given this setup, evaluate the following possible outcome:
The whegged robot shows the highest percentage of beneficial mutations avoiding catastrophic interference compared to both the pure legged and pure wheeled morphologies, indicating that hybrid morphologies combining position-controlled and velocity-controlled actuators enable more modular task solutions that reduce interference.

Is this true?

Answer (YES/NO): YES